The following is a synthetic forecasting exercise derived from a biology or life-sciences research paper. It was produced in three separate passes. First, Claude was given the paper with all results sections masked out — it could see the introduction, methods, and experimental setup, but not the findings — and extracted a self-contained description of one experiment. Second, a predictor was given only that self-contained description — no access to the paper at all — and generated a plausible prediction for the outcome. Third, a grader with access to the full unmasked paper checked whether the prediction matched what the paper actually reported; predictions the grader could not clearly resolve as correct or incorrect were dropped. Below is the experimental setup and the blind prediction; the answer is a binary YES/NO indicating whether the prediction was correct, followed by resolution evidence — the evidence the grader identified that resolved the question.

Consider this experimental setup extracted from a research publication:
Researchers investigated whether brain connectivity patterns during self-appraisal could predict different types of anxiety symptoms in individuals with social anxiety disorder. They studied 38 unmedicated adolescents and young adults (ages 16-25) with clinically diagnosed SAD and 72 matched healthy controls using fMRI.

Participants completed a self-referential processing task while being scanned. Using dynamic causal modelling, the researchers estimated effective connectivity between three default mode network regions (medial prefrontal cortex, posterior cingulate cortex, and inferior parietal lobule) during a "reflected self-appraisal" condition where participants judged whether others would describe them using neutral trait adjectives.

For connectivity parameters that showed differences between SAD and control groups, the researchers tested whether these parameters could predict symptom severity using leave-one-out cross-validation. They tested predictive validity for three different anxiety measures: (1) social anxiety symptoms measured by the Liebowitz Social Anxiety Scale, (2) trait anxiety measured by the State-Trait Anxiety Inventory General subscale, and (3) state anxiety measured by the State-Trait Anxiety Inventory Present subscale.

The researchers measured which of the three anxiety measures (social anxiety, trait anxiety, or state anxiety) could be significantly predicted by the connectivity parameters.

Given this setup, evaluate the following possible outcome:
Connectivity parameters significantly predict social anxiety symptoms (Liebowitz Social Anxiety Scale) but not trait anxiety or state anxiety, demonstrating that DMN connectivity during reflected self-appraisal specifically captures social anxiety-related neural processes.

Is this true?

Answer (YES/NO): NO